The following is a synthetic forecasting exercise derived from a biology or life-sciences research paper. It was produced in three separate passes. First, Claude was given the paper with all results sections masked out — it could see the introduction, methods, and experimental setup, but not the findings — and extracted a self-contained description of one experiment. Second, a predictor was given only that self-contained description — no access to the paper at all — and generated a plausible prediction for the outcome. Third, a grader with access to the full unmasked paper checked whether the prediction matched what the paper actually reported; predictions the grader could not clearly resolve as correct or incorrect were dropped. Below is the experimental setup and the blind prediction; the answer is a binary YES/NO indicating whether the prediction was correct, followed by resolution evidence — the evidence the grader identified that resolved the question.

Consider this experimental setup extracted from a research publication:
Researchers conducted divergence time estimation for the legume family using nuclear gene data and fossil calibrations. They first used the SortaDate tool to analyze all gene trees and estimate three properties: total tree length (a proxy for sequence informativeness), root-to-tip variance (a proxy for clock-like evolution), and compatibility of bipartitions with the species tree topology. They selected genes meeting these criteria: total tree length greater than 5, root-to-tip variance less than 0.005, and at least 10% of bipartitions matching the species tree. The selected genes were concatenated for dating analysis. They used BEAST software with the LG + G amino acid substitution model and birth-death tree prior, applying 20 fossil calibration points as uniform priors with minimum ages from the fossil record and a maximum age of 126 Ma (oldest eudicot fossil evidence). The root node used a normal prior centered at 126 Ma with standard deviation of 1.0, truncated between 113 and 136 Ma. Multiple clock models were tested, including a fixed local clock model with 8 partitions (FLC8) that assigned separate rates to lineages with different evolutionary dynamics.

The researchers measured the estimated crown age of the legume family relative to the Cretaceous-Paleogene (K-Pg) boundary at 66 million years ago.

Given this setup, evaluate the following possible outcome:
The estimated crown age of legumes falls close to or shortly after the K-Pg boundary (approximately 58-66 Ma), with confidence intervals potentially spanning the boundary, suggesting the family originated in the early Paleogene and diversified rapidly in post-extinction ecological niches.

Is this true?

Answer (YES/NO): NO